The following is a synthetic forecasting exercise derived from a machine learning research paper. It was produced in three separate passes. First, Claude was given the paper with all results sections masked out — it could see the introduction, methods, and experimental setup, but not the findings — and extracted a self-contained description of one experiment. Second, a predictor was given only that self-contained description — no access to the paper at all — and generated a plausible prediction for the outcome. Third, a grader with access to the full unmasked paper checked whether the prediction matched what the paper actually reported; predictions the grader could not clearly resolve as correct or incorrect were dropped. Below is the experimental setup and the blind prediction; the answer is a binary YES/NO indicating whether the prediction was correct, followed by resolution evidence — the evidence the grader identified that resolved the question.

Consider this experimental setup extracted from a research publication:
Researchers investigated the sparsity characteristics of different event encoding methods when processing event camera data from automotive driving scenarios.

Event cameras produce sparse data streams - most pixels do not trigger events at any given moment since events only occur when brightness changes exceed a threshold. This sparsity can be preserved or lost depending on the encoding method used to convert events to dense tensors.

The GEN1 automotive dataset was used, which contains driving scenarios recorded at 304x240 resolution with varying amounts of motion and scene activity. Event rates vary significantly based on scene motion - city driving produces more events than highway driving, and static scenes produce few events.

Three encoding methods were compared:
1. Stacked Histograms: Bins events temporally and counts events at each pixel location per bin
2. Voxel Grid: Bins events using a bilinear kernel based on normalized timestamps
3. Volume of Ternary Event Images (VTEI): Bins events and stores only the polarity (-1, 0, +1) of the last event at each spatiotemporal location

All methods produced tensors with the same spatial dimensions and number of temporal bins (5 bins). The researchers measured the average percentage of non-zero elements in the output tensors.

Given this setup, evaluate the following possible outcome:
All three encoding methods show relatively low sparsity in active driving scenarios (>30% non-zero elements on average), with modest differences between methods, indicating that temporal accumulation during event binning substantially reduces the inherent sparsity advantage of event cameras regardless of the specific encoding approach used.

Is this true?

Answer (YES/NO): NO